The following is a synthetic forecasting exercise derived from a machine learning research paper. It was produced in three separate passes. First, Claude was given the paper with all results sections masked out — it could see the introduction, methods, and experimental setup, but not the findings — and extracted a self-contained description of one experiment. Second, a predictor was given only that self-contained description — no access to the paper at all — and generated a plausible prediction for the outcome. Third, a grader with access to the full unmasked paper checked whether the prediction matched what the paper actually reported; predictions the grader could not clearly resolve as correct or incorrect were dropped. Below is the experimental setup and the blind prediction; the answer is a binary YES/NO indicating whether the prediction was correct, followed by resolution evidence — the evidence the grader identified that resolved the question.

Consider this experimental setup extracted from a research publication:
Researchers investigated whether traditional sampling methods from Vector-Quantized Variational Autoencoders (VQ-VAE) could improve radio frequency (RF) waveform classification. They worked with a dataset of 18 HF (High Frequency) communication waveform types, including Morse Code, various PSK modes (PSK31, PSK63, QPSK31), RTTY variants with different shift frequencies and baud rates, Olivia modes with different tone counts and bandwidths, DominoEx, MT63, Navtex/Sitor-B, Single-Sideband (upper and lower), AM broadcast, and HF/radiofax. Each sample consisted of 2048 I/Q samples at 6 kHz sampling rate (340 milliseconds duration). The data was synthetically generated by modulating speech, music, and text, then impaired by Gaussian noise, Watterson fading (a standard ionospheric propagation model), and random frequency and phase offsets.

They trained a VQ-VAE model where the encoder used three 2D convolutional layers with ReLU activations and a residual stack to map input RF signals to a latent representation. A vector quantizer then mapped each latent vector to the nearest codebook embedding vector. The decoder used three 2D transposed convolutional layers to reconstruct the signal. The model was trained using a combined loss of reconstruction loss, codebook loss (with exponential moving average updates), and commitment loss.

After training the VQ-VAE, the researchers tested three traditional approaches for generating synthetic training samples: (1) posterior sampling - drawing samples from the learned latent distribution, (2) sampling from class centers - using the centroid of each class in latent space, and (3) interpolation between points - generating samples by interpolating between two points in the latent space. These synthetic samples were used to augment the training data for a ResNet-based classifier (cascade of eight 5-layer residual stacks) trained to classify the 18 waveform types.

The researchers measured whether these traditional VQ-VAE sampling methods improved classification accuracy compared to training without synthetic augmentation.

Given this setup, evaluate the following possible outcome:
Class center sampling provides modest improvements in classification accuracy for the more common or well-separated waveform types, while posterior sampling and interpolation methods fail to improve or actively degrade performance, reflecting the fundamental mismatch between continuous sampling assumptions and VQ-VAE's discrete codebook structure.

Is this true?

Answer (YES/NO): NO